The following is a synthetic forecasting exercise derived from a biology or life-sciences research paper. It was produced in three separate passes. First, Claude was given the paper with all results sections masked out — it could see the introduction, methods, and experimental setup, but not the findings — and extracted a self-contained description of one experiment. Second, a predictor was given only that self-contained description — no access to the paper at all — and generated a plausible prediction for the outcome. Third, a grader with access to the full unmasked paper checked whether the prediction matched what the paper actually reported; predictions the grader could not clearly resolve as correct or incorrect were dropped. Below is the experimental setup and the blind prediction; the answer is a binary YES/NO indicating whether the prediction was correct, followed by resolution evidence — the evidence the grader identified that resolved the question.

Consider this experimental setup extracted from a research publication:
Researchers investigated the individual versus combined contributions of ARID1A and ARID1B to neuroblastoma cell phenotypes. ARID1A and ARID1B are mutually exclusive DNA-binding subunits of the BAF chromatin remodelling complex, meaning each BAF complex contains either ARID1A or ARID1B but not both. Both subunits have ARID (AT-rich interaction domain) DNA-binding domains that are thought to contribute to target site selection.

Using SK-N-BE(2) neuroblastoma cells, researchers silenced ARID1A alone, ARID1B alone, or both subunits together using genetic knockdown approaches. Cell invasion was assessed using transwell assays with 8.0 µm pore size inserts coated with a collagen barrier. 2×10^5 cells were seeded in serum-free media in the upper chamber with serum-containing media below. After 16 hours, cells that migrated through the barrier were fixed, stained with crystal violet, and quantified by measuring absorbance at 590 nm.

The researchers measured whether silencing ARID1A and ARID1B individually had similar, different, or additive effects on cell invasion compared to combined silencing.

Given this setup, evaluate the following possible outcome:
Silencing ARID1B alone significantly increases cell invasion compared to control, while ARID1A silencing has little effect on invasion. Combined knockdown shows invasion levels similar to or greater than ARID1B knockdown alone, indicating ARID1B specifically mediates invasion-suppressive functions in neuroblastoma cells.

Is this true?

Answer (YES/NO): NO